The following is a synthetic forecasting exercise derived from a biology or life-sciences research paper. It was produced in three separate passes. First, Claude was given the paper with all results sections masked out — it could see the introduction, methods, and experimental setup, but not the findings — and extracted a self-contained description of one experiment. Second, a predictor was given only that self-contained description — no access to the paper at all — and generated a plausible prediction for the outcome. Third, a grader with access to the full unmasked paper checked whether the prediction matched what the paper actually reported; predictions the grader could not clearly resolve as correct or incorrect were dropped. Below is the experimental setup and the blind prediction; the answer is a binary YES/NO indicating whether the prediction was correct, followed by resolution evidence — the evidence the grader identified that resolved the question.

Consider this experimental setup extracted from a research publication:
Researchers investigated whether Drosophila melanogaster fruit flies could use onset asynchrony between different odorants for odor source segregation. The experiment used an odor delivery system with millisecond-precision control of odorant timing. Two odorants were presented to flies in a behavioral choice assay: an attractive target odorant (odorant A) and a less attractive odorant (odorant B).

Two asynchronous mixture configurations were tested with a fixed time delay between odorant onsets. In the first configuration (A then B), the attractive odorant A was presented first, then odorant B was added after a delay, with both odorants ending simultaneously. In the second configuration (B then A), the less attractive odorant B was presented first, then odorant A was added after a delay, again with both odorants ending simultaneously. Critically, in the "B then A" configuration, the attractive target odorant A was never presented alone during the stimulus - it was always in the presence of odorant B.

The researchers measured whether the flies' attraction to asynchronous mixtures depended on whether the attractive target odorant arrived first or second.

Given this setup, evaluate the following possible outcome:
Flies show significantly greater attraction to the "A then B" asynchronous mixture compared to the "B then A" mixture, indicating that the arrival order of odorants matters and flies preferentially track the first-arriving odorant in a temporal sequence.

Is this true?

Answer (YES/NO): NO